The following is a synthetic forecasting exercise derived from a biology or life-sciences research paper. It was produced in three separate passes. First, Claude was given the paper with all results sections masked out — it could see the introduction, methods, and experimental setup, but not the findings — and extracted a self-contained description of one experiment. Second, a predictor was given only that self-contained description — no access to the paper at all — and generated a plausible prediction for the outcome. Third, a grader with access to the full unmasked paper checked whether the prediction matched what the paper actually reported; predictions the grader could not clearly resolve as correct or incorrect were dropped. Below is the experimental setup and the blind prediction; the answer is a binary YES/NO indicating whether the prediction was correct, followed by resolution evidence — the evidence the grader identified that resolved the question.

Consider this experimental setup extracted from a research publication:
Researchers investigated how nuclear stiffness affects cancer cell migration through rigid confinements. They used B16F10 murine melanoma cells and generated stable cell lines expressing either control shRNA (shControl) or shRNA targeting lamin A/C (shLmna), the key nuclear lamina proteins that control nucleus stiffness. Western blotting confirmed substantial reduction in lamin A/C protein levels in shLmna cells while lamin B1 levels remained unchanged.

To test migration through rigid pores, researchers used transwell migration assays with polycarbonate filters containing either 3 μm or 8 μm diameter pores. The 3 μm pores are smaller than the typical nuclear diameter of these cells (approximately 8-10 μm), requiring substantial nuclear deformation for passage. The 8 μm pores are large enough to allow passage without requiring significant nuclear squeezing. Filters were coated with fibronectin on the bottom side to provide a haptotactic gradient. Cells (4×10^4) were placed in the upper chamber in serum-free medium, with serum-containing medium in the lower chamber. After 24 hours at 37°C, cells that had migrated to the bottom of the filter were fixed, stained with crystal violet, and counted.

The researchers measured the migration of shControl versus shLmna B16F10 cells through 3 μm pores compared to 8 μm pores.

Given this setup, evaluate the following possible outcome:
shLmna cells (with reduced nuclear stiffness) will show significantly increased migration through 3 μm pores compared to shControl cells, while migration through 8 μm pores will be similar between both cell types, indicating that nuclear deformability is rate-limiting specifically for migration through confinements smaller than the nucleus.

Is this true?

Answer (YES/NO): NO